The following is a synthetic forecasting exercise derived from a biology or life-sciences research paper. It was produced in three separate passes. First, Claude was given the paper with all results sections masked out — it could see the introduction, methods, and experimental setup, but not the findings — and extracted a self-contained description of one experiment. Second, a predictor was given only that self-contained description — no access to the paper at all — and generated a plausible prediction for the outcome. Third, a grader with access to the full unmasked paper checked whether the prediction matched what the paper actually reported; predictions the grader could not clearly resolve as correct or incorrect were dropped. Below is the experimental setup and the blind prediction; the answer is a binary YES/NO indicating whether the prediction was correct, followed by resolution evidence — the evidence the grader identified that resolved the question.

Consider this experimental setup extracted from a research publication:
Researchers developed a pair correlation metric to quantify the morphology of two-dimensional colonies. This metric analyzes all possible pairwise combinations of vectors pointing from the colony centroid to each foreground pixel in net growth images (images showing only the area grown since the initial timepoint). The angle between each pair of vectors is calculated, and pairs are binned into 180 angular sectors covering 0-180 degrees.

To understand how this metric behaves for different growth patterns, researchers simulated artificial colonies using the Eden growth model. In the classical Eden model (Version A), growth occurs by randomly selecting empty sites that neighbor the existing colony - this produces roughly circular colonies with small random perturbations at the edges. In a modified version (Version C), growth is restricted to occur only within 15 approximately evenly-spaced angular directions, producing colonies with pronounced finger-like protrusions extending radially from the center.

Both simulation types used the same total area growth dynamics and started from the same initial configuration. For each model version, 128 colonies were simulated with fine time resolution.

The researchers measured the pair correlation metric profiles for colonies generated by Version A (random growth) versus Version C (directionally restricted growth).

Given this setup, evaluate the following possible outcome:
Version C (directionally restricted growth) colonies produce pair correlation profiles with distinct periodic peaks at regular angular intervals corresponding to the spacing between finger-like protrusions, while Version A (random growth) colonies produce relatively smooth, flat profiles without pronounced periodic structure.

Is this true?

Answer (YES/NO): YES